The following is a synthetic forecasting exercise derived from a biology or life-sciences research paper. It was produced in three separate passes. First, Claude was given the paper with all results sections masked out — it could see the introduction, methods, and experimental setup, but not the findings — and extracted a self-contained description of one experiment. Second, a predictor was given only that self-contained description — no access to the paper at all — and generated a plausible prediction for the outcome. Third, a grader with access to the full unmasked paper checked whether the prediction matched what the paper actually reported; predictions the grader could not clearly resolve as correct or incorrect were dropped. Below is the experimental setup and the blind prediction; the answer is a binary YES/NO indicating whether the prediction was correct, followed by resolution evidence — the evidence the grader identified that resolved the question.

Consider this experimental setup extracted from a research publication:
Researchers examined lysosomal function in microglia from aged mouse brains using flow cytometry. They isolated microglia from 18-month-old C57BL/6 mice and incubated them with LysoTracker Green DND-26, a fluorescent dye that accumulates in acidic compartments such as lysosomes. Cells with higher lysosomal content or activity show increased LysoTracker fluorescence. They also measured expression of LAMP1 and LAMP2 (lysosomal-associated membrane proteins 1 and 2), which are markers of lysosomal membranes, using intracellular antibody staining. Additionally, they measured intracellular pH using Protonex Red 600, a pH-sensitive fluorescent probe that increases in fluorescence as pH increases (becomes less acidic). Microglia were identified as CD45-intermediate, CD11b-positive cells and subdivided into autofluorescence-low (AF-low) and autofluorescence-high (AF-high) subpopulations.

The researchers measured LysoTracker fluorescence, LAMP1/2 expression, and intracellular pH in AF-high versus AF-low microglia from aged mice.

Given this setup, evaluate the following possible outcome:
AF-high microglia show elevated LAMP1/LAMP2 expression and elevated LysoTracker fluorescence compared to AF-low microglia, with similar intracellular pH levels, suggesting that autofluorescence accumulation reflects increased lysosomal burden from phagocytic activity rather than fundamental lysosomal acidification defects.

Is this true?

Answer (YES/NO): NO